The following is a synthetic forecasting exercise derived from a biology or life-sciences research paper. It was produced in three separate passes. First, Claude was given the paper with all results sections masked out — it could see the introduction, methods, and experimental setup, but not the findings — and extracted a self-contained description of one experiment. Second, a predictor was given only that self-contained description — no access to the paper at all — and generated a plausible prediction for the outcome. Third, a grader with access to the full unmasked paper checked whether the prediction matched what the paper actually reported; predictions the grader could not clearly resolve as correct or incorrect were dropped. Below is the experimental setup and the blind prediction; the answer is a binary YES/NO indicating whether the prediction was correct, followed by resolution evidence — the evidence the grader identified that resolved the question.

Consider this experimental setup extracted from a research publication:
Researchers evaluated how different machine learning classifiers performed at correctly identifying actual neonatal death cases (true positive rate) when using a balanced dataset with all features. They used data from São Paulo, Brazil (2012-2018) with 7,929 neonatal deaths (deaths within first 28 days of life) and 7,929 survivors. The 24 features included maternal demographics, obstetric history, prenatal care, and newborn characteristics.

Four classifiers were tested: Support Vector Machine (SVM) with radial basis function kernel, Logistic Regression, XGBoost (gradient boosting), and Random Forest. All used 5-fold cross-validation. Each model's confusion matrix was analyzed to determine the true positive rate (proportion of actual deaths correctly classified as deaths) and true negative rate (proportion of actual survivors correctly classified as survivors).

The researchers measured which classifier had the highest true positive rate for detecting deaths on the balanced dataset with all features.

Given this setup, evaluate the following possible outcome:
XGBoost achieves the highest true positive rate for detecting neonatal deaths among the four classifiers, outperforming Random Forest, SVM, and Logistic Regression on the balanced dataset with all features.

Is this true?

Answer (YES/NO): NO